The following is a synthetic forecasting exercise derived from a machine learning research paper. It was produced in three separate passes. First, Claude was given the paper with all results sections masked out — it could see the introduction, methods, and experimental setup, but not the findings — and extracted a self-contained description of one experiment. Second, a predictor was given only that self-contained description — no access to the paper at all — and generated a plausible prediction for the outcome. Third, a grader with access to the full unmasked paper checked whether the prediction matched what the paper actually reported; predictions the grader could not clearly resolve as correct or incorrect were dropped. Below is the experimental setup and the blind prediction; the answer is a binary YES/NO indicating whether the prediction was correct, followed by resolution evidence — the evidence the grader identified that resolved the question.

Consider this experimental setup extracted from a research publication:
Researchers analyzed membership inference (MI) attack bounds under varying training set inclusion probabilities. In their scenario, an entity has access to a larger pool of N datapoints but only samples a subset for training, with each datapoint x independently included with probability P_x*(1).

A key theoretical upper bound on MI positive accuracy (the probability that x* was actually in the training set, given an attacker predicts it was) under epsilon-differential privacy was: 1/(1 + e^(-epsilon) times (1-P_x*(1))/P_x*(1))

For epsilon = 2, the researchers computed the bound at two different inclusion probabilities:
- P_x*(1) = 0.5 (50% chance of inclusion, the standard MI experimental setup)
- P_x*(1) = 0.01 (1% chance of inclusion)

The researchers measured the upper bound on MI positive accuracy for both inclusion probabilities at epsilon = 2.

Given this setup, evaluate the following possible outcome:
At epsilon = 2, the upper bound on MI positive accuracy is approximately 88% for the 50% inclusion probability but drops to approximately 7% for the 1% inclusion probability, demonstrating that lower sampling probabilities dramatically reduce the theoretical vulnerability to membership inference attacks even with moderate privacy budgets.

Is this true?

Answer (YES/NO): YES